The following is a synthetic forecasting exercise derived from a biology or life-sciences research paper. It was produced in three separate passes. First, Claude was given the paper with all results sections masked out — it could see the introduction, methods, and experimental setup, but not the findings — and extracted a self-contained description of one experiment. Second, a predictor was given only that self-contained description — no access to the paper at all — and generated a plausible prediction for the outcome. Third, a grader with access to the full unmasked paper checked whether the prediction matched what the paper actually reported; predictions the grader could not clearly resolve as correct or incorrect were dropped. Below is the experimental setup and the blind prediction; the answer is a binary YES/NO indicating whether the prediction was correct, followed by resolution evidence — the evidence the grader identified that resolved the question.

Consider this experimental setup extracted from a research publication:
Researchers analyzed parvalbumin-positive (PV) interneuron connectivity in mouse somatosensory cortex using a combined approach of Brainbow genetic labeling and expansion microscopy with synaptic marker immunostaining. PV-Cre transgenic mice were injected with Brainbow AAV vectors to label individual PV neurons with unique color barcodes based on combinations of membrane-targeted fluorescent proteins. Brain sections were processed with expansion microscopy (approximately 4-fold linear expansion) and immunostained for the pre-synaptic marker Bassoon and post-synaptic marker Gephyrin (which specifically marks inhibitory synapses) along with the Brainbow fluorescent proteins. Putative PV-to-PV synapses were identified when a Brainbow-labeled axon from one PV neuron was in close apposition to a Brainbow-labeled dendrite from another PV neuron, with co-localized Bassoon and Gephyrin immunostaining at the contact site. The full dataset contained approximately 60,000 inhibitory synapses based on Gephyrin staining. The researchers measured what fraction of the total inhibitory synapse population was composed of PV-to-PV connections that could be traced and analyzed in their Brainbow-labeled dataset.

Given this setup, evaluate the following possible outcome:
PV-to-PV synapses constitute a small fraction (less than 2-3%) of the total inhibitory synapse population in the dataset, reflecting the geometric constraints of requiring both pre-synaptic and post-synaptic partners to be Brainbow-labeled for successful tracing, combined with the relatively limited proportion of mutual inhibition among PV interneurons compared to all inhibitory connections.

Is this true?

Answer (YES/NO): YES